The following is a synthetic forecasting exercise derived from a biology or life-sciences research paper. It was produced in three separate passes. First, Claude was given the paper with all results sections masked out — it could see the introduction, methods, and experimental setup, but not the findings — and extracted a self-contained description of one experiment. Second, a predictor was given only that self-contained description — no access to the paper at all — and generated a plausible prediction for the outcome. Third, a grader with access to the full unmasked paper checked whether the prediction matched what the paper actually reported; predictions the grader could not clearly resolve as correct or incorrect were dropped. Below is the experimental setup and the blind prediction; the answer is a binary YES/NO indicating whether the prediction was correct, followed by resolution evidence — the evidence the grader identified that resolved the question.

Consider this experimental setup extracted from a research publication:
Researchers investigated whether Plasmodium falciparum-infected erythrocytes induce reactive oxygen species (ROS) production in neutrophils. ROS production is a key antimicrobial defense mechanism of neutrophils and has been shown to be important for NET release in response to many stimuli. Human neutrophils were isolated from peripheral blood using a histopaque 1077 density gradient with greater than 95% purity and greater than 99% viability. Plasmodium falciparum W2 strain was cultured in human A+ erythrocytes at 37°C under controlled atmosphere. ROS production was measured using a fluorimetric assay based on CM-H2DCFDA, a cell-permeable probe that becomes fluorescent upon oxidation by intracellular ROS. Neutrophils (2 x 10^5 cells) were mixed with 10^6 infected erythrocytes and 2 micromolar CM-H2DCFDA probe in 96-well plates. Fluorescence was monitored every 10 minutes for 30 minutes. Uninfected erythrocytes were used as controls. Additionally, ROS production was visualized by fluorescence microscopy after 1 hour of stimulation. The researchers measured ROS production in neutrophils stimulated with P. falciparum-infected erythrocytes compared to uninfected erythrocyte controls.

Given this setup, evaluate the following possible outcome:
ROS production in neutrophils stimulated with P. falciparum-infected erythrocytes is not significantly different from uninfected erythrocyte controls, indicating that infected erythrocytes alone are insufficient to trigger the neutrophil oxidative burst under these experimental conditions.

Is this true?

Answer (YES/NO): NO